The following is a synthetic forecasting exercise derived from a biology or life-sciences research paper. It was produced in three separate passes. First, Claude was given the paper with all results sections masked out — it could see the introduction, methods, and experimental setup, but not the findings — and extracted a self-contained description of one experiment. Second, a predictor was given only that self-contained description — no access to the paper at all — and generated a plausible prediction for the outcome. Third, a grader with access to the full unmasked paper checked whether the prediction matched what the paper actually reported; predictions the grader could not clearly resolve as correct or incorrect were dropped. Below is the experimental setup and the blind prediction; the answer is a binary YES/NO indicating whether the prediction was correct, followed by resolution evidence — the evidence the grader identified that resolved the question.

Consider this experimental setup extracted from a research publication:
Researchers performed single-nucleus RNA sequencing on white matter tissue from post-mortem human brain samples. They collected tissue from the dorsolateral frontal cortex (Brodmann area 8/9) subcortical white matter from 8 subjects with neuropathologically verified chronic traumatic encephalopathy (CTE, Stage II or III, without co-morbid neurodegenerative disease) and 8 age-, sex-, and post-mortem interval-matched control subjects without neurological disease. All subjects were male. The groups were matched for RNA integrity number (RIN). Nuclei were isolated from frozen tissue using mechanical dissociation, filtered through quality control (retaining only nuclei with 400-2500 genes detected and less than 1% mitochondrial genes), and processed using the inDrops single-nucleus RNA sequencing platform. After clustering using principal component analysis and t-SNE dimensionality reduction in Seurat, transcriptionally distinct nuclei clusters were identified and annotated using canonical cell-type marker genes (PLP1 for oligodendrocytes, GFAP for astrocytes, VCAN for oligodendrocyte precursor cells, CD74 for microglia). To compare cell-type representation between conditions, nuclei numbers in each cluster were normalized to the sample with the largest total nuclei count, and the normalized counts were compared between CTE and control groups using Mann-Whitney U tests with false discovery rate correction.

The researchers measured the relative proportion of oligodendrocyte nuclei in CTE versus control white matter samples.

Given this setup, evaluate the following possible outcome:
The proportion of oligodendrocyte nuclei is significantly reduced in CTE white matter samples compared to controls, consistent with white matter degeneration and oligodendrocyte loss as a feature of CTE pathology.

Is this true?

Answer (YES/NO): YES